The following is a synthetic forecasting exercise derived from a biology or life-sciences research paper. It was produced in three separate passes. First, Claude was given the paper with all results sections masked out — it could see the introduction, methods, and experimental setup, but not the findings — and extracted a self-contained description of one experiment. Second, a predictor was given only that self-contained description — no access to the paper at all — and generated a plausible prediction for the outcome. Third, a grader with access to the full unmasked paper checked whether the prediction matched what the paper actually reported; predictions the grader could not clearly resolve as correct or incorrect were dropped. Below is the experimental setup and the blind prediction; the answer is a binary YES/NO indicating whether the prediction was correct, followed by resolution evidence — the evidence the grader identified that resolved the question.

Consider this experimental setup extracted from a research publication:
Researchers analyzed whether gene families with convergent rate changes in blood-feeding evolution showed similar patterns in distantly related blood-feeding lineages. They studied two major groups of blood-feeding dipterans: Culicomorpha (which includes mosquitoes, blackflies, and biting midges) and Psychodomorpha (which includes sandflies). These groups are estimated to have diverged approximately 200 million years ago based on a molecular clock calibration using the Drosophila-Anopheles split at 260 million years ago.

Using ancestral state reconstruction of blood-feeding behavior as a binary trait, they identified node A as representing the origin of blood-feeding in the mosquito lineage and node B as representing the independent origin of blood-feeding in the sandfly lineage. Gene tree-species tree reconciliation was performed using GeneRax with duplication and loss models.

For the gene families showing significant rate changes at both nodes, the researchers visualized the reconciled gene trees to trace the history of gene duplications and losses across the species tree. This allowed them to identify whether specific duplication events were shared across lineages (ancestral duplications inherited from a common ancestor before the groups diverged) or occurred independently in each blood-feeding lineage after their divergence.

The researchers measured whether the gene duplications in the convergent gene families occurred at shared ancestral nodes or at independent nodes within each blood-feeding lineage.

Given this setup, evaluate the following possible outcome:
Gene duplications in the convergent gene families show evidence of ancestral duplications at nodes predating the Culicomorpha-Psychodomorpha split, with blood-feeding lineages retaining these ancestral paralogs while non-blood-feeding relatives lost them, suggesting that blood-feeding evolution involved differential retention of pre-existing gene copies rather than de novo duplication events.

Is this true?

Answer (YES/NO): NO